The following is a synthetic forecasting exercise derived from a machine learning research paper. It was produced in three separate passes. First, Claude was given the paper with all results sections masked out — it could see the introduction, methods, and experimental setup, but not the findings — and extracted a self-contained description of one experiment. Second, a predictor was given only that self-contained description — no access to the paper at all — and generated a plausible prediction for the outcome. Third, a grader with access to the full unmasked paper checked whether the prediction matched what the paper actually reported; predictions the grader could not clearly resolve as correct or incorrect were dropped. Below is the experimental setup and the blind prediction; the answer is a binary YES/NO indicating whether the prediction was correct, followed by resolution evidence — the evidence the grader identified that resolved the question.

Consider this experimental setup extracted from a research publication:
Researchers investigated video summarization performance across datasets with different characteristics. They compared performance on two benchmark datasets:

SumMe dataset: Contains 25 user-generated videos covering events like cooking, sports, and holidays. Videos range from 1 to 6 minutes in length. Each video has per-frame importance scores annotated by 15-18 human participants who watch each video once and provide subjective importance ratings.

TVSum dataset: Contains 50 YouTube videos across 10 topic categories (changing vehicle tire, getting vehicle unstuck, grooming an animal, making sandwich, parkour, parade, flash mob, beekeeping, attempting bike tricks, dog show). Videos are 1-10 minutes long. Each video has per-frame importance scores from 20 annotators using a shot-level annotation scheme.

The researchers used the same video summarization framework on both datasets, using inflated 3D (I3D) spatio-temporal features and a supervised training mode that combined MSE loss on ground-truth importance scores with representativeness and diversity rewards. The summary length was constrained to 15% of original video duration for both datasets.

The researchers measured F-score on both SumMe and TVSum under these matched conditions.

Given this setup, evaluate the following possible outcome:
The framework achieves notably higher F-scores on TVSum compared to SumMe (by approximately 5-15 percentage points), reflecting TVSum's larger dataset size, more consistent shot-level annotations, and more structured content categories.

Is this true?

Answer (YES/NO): YES